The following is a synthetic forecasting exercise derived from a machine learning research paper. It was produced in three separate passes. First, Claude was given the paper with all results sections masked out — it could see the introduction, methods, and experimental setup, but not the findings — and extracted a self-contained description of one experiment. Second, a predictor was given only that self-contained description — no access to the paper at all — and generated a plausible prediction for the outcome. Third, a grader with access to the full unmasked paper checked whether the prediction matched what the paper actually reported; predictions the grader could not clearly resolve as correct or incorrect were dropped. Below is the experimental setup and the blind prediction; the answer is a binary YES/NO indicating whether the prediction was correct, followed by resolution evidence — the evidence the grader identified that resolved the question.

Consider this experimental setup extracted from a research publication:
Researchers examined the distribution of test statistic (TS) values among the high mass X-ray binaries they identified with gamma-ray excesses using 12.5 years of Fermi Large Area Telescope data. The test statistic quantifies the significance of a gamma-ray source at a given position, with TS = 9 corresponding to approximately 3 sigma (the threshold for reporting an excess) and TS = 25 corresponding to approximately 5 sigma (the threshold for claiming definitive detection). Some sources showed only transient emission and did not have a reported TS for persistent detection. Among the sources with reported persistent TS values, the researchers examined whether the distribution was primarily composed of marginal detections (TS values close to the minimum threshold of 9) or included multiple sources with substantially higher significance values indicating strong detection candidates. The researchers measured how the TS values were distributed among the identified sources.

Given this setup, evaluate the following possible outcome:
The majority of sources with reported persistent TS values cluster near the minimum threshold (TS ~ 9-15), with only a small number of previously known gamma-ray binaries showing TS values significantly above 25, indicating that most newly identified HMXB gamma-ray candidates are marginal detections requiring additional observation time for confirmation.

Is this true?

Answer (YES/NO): NO